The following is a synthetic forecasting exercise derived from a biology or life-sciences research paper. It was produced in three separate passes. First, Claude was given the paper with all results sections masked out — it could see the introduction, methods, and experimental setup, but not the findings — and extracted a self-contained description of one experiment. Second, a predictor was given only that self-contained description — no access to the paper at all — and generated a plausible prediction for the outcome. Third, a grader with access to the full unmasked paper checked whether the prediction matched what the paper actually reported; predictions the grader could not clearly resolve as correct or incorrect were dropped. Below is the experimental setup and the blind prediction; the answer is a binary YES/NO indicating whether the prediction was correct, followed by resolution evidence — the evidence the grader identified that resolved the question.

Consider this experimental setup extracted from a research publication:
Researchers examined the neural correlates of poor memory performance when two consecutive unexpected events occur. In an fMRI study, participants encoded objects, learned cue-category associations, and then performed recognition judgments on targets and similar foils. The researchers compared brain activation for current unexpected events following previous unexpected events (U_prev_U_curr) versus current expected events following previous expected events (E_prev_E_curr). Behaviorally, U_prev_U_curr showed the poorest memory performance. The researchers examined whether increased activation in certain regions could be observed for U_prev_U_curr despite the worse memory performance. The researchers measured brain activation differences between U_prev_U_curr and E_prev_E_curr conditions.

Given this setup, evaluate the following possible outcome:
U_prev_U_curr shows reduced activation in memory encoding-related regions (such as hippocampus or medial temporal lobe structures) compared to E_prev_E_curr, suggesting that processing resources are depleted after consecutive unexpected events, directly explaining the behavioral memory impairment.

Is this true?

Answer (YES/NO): NO